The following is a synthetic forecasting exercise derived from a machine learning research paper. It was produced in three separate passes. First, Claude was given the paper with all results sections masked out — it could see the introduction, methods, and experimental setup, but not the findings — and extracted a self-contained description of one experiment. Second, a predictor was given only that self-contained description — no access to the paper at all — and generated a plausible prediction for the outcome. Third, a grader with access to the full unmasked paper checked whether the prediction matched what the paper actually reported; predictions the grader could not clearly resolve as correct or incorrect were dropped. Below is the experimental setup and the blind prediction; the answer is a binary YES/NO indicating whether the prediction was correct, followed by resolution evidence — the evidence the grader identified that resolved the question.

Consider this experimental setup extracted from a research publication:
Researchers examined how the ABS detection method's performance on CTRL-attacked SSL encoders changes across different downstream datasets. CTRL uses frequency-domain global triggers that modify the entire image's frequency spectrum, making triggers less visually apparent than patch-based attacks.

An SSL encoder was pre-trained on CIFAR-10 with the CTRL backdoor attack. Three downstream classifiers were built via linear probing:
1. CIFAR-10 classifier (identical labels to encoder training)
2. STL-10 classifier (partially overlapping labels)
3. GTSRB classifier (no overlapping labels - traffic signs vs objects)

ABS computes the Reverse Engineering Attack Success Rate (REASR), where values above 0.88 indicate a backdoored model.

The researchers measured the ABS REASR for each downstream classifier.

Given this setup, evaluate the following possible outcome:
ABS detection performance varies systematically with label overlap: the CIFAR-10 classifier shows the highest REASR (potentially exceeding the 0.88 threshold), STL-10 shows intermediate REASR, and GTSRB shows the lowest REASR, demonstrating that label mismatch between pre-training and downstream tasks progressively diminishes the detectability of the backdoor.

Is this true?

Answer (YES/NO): NO